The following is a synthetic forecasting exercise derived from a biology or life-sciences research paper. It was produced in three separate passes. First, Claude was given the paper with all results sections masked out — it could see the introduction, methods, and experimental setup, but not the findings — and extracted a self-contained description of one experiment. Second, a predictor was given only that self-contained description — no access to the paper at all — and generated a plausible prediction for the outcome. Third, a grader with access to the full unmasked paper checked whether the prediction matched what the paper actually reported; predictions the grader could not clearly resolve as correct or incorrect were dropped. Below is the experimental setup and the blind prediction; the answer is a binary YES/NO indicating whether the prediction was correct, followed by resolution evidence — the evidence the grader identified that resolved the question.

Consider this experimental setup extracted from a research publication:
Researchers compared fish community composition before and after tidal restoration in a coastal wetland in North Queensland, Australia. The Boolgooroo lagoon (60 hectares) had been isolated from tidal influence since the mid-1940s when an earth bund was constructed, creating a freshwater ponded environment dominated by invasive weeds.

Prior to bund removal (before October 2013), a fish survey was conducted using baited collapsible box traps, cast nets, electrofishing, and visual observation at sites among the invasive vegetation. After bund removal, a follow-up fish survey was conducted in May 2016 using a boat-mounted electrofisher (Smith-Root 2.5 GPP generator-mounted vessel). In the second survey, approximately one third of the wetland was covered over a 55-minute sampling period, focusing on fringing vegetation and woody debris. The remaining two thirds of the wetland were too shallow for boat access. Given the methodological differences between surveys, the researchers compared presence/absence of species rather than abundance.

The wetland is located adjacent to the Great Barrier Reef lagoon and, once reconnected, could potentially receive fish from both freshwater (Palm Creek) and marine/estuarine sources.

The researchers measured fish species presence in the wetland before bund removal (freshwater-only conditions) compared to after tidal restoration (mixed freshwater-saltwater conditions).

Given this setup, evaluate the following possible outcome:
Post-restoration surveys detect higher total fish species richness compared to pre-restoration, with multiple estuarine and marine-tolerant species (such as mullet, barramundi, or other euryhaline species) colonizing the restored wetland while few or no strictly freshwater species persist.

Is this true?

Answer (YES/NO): NO